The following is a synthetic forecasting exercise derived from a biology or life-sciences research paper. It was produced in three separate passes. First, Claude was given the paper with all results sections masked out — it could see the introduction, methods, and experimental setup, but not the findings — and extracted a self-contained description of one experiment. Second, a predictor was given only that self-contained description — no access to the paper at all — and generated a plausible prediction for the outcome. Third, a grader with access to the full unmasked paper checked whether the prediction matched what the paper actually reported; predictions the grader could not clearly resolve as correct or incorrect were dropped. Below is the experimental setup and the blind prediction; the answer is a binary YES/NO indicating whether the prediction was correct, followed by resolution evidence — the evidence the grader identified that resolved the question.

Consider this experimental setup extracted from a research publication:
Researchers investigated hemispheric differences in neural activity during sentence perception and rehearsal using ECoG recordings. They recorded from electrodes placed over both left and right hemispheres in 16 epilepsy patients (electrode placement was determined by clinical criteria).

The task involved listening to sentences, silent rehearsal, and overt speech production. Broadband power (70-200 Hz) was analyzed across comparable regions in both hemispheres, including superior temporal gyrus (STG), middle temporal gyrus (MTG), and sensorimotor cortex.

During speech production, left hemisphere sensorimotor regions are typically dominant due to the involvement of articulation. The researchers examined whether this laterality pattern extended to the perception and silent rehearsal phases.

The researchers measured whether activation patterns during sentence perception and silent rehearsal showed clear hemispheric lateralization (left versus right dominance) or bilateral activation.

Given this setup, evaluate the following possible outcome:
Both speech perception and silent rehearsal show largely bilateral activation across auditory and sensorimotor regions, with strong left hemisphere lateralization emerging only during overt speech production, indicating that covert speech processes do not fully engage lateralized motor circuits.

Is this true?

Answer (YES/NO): NO